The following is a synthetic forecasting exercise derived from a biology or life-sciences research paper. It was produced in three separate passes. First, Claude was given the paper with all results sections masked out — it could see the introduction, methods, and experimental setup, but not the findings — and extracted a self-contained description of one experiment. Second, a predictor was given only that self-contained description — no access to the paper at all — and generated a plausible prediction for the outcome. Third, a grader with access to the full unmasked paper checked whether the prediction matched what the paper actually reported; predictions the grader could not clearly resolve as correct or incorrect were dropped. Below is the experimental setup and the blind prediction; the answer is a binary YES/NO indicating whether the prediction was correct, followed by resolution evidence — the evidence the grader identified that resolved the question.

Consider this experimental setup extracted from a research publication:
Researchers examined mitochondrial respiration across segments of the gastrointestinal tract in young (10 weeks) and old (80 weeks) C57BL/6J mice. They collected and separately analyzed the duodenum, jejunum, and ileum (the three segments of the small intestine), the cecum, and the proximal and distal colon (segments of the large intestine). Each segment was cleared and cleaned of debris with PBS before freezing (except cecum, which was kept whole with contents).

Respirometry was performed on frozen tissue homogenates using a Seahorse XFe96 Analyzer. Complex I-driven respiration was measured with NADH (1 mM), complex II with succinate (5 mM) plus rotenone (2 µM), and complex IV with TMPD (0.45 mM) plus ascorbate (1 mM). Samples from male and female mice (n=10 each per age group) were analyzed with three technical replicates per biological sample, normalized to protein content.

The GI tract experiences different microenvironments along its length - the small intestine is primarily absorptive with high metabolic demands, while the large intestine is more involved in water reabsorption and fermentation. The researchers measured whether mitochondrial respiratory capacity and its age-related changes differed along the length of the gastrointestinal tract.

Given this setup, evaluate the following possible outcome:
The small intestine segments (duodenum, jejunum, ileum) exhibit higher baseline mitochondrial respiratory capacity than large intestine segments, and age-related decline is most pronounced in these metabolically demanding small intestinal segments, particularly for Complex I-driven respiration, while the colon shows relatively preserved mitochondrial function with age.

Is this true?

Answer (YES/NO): NO